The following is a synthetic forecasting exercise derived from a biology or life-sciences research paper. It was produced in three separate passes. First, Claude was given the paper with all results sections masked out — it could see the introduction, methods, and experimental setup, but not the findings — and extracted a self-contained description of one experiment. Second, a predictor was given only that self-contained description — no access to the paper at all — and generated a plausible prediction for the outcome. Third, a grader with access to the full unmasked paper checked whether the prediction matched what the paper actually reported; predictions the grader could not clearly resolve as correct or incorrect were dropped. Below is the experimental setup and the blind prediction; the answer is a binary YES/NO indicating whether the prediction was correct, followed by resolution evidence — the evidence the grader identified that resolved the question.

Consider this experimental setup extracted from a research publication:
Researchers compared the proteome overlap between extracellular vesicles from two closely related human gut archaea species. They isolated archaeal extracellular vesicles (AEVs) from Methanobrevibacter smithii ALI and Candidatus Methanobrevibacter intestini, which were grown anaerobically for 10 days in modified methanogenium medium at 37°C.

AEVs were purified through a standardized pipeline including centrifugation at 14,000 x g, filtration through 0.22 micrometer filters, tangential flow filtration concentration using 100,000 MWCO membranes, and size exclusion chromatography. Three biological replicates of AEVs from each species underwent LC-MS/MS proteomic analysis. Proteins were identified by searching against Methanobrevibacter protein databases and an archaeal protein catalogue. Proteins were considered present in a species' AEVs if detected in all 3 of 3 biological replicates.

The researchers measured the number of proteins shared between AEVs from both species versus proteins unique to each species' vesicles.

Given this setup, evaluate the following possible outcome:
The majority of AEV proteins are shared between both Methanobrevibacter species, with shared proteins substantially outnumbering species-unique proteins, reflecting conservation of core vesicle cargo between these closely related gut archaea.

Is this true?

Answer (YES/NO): YES